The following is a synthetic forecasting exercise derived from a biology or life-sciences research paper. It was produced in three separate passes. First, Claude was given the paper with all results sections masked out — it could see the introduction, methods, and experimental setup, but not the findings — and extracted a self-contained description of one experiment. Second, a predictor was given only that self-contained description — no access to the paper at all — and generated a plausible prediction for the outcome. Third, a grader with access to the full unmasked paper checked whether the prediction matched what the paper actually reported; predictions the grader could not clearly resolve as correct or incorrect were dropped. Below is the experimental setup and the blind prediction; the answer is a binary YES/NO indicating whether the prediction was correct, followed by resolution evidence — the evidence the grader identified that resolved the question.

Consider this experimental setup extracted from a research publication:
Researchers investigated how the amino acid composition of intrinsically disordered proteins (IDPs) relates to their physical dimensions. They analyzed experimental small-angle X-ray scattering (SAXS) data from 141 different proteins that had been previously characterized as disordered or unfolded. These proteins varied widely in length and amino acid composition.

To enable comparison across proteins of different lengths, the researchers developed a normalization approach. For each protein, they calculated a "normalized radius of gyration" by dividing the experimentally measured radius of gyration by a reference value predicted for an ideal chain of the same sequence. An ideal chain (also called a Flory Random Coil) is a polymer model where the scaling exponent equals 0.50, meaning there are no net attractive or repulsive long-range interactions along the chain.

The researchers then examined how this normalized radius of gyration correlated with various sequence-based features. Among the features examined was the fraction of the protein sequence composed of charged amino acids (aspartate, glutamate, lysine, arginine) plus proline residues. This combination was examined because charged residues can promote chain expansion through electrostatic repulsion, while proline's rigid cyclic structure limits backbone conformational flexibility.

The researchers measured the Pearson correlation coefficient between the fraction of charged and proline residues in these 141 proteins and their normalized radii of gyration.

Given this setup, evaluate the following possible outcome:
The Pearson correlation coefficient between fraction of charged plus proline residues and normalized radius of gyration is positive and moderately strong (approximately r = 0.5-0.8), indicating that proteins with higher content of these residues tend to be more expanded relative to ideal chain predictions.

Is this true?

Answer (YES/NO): YES